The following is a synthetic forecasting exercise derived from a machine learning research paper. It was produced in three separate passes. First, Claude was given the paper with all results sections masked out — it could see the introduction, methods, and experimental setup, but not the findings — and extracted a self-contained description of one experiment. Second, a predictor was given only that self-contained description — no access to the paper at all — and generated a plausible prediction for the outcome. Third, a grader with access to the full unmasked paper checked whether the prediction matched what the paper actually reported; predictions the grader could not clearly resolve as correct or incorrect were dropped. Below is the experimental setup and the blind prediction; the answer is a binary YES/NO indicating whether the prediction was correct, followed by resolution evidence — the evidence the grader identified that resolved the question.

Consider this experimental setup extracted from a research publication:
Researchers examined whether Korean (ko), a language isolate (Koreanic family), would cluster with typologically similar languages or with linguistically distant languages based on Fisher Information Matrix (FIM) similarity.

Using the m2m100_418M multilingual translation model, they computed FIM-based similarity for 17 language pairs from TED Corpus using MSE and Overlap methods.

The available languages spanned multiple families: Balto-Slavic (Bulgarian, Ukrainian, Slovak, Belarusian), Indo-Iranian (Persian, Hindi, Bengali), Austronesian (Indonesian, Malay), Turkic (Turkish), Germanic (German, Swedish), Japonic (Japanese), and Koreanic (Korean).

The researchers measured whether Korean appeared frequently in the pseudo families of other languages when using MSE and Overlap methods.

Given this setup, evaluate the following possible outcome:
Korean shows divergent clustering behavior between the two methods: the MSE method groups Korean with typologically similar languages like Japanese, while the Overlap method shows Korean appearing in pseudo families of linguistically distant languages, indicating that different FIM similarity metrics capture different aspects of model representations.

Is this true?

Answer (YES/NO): NO